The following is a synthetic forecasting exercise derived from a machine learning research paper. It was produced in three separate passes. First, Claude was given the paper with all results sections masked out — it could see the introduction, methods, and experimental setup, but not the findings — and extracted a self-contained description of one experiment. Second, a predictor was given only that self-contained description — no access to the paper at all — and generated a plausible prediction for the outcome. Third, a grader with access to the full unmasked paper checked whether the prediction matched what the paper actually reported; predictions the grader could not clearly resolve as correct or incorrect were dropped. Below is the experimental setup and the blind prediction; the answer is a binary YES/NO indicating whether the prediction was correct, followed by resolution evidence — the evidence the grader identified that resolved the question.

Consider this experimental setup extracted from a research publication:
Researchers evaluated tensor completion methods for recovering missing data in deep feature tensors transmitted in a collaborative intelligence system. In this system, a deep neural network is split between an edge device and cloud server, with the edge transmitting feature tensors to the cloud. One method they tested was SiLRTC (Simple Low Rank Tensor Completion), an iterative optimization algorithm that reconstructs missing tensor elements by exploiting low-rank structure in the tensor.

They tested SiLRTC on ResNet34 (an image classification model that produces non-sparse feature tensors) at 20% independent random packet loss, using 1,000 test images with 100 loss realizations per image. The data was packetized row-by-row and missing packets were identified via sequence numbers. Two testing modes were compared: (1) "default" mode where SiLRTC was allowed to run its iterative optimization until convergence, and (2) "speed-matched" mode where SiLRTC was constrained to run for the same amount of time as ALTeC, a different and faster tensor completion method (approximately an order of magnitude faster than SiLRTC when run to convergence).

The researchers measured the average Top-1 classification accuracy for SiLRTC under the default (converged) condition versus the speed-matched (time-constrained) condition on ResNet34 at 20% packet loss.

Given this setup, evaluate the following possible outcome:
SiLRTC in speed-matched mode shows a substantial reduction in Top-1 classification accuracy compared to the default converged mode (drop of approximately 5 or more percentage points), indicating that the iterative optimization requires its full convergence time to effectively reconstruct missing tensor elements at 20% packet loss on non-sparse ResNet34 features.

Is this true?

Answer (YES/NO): NO